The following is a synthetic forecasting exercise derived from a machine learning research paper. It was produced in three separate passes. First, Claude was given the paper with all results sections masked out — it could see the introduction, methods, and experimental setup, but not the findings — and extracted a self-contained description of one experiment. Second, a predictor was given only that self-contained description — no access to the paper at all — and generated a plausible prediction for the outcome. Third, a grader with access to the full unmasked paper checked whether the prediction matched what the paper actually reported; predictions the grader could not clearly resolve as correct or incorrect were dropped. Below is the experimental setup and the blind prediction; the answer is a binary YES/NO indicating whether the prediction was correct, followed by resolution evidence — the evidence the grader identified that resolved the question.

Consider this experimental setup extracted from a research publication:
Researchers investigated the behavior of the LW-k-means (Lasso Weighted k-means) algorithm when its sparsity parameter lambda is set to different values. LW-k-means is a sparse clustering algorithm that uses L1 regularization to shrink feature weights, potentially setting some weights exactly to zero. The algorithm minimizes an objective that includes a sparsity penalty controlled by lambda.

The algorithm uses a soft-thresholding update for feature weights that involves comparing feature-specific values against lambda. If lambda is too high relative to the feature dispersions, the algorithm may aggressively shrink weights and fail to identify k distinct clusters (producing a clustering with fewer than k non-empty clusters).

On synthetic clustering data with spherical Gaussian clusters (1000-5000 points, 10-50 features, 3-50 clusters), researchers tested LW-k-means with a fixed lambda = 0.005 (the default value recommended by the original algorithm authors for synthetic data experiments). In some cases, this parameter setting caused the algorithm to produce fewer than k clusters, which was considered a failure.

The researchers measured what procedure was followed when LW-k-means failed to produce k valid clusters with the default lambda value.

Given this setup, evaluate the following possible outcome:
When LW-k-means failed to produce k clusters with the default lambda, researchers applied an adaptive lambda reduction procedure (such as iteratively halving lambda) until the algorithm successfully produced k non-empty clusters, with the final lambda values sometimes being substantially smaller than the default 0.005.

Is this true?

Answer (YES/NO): YES